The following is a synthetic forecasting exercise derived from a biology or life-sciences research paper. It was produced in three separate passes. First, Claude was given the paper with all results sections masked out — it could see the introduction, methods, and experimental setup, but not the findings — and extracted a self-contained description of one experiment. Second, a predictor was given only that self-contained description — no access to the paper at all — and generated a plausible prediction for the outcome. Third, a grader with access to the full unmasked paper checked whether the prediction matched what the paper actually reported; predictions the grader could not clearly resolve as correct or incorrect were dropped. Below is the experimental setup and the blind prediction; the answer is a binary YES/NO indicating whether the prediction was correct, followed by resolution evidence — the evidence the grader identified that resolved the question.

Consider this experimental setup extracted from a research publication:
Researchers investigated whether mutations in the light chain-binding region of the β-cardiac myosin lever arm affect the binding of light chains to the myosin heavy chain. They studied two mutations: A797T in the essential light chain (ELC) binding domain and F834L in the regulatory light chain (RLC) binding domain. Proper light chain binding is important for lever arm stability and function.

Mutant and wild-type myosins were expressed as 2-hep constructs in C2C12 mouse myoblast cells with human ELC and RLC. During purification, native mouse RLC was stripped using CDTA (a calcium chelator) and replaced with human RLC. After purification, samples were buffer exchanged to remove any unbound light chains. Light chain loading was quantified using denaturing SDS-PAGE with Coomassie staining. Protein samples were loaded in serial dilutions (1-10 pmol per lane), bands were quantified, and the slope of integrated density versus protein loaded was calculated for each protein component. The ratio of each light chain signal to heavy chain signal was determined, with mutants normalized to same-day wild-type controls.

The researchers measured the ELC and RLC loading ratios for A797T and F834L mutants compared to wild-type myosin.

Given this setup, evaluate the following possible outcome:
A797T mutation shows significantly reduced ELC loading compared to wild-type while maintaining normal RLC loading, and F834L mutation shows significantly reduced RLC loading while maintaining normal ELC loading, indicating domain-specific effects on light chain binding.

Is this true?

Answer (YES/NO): NO